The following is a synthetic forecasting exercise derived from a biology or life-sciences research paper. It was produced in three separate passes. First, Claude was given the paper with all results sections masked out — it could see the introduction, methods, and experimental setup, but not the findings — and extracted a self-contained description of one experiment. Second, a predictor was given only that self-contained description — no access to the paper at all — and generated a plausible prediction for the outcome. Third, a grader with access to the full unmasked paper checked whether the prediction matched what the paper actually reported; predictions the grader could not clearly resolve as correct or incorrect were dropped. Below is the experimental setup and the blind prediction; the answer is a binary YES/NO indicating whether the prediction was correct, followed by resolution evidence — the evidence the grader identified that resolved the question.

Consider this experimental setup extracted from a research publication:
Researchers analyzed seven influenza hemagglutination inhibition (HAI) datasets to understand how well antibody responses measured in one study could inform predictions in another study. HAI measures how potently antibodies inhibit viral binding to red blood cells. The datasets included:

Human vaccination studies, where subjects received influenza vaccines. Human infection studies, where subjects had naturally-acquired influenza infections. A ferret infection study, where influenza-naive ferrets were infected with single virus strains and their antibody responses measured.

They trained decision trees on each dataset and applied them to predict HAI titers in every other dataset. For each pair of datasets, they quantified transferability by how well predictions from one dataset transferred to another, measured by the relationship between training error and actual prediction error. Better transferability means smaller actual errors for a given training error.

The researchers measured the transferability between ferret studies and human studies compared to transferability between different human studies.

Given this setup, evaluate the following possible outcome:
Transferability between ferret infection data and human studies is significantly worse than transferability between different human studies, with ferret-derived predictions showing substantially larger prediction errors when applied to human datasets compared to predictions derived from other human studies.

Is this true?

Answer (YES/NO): YES